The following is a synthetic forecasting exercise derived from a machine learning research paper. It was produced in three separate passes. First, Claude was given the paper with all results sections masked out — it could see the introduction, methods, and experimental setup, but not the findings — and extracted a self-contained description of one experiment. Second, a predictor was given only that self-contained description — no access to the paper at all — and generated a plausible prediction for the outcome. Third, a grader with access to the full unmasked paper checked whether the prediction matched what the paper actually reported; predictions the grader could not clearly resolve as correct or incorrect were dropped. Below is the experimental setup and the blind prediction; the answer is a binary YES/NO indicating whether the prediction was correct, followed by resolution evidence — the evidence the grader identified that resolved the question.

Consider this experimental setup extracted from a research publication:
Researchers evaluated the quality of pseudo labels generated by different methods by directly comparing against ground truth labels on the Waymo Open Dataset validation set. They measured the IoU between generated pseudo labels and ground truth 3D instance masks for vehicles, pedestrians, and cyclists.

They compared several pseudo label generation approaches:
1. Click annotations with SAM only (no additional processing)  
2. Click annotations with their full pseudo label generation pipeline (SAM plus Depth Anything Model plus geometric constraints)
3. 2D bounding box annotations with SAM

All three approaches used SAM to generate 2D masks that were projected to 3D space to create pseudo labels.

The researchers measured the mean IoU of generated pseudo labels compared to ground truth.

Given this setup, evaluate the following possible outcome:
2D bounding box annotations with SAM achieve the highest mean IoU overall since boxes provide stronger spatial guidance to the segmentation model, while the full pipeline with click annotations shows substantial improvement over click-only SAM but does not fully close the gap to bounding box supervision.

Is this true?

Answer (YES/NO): NO